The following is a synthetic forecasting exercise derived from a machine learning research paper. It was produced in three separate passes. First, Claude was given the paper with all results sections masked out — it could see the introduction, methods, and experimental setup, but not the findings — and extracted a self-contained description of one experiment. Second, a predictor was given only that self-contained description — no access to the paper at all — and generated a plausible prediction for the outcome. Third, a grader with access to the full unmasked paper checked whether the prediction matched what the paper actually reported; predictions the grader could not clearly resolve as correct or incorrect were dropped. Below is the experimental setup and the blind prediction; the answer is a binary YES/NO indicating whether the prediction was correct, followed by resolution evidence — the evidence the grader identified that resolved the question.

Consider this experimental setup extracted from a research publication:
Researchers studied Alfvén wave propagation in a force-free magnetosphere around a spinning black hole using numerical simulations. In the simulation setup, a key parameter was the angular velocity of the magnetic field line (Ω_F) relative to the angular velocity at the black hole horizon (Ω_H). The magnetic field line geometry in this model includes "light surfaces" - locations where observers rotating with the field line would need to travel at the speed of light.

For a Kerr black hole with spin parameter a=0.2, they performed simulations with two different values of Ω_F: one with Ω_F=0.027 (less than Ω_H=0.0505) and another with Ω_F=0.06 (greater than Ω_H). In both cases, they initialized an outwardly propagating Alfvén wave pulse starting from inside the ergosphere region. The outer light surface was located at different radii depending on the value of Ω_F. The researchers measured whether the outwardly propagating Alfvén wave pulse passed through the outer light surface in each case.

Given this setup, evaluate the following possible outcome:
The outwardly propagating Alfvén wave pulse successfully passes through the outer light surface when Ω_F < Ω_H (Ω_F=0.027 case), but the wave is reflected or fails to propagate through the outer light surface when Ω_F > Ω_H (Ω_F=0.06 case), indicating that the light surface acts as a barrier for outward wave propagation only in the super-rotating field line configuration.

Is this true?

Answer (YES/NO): YES